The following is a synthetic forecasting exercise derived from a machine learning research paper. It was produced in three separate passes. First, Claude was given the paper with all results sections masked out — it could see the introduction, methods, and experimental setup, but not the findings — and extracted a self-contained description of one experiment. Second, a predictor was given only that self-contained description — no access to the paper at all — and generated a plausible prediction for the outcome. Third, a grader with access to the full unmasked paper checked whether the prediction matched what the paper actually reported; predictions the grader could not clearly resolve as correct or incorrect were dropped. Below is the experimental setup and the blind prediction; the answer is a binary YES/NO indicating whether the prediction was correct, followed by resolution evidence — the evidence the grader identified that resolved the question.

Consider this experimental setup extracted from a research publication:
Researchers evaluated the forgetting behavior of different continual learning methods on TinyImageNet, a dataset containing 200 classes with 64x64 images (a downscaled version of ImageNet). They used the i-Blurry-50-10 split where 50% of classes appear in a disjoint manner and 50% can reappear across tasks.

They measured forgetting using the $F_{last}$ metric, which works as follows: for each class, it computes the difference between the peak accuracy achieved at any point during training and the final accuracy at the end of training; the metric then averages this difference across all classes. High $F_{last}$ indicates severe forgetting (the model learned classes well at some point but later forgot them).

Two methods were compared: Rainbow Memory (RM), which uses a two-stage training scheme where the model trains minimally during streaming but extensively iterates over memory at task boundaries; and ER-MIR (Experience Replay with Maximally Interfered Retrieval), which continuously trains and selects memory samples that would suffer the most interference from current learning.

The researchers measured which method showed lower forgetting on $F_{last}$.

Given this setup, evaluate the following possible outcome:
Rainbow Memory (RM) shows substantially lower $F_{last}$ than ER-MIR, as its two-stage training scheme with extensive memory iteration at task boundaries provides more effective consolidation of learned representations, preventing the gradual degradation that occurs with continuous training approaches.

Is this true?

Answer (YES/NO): NO